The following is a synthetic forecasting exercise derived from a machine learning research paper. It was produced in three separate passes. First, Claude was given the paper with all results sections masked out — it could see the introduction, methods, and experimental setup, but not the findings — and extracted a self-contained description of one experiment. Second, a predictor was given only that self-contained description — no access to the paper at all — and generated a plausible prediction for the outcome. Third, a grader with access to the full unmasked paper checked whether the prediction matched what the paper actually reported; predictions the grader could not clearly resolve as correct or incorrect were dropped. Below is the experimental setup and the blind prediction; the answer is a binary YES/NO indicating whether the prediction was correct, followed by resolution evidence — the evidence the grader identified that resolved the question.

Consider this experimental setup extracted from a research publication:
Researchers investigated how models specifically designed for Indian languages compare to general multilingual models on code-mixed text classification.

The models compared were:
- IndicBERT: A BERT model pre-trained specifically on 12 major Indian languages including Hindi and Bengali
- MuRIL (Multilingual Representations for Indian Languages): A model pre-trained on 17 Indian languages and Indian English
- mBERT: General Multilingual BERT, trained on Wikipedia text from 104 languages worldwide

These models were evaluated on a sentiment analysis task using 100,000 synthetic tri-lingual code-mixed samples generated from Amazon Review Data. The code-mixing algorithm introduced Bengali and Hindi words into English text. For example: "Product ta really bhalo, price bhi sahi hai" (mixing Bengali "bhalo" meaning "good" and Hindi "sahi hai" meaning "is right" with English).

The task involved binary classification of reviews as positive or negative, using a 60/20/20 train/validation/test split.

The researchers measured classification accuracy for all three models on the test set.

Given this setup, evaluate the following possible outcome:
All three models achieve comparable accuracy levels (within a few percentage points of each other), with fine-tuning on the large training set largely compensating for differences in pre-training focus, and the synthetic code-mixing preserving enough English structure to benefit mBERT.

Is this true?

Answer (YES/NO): NO